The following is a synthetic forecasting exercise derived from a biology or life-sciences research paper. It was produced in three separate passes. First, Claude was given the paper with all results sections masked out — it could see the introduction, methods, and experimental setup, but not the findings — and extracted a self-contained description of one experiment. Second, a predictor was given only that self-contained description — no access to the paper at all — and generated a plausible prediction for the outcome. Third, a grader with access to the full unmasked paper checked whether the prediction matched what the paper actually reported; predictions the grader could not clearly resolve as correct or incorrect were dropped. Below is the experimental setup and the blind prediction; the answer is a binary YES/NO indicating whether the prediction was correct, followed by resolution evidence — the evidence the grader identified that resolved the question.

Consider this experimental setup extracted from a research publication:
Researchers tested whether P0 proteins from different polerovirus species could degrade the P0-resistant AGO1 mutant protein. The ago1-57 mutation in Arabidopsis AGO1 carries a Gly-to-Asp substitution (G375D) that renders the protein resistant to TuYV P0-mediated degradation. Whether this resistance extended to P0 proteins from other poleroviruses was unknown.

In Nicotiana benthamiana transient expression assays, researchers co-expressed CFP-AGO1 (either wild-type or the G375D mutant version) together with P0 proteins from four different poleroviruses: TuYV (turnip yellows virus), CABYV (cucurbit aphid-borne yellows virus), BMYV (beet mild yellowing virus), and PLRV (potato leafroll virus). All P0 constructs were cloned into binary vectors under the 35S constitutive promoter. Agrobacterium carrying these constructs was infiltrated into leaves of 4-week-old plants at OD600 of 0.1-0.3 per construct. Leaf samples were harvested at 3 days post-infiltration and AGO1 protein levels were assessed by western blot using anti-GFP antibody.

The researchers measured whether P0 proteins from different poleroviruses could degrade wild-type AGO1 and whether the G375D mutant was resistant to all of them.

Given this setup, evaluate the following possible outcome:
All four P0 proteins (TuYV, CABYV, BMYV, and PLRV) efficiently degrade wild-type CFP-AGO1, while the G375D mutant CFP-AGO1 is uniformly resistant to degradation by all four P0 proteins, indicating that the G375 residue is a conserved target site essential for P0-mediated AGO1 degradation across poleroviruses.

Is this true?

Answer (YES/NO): NO